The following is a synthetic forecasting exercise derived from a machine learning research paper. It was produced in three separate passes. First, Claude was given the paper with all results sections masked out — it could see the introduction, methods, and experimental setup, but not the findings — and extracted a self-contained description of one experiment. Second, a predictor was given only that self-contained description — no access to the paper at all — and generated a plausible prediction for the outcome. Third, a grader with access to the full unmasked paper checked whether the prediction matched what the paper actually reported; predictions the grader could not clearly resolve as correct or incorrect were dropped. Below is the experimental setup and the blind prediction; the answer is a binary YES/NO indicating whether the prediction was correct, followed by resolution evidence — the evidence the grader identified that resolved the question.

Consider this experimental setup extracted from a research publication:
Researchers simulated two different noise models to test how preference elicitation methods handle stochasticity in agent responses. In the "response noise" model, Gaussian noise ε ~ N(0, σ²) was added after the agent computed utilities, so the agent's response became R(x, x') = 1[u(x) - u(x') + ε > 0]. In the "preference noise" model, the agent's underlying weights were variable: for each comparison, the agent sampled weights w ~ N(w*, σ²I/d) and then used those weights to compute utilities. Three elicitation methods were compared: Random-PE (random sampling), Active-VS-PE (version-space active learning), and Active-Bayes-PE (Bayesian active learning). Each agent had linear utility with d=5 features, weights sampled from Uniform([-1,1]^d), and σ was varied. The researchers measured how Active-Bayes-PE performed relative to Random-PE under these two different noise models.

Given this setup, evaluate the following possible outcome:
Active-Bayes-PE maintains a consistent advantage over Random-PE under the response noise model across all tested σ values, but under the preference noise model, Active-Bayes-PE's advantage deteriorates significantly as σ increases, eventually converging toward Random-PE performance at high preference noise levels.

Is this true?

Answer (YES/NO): NO